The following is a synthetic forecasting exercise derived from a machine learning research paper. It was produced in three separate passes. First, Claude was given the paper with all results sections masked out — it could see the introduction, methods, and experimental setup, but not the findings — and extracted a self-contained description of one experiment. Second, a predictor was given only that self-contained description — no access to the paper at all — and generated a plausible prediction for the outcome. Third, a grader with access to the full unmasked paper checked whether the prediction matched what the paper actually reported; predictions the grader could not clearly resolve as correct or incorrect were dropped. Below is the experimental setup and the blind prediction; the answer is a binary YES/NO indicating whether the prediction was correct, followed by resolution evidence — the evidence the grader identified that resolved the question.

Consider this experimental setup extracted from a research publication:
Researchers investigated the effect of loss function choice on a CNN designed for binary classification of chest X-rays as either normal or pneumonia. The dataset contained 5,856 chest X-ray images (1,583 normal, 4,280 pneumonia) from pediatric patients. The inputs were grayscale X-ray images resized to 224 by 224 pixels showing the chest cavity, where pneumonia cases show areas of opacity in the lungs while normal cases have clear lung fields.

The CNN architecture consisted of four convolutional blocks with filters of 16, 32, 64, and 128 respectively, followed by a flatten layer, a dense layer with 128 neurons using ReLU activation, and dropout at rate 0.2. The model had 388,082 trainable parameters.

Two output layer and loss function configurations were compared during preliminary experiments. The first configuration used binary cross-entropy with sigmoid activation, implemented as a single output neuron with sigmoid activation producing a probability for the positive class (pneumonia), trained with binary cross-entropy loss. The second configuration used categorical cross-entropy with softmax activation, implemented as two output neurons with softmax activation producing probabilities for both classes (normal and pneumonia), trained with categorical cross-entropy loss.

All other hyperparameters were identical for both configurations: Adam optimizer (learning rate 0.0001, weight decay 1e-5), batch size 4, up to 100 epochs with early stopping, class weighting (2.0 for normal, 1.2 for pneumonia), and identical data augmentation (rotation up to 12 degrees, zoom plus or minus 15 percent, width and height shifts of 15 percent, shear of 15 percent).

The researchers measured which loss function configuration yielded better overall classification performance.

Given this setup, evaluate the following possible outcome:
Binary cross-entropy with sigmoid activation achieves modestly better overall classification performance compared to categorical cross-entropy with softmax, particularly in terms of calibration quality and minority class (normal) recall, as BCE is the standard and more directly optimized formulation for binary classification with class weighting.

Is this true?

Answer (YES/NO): NO